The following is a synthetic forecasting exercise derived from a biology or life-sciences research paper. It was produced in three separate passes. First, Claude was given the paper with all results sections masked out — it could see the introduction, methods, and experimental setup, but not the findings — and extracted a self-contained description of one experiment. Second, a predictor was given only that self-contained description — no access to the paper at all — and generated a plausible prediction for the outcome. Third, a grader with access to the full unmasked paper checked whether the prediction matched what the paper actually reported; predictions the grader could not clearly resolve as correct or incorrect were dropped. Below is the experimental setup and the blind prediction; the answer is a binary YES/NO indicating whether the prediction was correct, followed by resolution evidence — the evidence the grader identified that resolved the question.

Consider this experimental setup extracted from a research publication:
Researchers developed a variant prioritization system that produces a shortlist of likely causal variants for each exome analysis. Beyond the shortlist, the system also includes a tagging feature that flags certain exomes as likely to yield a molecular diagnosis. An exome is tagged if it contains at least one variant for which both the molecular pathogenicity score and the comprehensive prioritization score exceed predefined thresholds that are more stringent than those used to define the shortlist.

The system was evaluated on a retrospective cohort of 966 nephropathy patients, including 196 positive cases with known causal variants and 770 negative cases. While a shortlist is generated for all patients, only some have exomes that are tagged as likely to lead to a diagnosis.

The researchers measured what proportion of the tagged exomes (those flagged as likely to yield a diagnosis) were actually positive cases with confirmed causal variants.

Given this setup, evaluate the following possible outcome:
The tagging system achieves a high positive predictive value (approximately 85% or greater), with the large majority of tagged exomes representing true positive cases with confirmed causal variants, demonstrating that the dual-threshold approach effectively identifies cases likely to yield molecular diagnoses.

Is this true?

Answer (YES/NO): NO